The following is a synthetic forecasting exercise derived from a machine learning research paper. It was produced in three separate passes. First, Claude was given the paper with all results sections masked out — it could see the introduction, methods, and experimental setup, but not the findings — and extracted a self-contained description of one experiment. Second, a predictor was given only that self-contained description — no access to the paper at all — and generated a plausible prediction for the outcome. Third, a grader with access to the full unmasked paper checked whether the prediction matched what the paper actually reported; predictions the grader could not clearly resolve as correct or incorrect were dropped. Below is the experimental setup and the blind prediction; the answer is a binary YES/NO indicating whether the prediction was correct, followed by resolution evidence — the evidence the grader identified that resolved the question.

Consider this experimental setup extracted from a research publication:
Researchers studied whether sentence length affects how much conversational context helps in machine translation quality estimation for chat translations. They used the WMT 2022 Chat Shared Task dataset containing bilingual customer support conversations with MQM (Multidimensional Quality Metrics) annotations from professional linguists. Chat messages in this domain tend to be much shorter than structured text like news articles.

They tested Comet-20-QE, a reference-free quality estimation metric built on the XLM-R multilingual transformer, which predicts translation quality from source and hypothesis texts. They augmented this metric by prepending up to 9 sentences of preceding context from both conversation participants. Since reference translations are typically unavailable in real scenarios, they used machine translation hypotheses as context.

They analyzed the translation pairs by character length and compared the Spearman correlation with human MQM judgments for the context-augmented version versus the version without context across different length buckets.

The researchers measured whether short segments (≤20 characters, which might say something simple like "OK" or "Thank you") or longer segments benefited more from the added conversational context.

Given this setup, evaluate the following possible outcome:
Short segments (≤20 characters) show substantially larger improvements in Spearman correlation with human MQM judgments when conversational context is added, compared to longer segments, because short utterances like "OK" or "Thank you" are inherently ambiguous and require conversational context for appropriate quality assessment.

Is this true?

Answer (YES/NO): YES